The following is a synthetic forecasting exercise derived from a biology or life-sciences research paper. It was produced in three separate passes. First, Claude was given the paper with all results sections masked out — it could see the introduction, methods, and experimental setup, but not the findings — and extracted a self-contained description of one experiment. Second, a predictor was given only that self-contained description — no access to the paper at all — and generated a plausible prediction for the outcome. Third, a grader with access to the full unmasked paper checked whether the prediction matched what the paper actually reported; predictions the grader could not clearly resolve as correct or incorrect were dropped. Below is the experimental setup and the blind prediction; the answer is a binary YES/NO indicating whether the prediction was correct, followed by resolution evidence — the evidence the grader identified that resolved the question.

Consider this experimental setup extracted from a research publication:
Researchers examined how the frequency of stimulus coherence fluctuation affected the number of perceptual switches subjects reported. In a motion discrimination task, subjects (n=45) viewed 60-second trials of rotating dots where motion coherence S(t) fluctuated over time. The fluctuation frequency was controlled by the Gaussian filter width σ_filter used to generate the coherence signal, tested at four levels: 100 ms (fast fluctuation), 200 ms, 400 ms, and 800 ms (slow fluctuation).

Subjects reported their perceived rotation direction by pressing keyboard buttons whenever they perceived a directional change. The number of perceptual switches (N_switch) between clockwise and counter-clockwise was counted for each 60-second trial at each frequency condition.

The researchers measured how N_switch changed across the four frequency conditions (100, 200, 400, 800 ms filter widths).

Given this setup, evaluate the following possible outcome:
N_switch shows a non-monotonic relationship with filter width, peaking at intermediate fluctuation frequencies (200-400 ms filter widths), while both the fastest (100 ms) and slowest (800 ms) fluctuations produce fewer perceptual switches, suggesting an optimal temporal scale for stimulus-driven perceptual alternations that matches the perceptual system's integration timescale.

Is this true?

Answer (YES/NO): NO